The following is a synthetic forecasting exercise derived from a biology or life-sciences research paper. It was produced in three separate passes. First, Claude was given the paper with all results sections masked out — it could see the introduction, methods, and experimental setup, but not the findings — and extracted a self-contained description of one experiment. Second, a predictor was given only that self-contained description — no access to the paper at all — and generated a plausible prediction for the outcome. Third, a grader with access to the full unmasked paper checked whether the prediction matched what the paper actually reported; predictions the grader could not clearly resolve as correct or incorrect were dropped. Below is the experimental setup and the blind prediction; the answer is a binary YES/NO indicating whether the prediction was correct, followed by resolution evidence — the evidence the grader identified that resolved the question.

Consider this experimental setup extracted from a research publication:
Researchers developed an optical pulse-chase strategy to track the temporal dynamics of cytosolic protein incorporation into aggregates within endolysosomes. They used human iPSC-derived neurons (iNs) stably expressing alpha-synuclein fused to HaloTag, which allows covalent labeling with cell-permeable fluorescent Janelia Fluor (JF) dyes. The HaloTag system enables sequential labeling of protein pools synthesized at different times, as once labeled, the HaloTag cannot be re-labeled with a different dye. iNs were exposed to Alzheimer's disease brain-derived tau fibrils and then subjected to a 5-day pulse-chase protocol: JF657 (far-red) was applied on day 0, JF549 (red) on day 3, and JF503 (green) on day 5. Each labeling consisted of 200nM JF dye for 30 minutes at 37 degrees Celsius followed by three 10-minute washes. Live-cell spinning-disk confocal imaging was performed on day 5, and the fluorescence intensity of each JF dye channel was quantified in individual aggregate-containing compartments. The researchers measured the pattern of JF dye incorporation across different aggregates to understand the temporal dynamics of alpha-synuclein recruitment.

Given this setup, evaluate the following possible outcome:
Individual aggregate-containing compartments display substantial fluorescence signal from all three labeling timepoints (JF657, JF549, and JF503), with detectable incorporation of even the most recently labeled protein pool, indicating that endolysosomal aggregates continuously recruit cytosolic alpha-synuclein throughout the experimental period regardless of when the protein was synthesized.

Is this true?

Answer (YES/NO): YES